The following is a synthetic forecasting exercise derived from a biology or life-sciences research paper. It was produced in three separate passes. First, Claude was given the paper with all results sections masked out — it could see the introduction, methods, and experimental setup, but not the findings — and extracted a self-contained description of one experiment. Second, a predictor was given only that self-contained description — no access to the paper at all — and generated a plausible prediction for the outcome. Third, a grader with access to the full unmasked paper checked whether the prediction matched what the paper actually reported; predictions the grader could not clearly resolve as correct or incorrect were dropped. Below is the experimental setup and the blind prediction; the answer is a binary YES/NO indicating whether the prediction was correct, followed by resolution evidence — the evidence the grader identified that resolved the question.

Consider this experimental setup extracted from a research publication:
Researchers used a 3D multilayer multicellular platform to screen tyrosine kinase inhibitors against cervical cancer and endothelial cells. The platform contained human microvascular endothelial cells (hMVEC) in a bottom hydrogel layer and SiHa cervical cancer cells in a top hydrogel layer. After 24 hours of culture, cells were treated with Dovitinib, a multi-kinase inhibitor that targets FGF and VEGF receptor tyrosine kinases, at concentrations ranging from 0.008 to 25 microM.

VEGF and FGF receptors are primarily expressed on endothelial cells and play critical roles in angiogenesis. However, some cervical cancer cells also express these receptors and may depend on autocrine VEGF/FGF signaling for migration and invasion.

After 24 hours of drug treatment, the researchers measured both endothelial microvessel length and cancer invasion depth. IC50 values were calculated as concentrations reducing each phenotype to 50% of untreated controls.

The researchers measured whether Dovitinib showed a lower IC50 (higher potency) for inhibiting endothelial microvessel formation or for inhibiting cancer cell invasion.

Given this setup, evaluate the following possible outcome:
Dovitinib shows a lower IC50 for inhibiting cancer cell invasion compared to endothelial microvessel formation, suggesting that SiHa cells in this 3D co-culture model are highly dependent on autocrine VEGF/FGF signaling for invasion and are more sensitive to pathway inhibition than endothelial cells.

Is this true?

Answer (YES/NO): NO